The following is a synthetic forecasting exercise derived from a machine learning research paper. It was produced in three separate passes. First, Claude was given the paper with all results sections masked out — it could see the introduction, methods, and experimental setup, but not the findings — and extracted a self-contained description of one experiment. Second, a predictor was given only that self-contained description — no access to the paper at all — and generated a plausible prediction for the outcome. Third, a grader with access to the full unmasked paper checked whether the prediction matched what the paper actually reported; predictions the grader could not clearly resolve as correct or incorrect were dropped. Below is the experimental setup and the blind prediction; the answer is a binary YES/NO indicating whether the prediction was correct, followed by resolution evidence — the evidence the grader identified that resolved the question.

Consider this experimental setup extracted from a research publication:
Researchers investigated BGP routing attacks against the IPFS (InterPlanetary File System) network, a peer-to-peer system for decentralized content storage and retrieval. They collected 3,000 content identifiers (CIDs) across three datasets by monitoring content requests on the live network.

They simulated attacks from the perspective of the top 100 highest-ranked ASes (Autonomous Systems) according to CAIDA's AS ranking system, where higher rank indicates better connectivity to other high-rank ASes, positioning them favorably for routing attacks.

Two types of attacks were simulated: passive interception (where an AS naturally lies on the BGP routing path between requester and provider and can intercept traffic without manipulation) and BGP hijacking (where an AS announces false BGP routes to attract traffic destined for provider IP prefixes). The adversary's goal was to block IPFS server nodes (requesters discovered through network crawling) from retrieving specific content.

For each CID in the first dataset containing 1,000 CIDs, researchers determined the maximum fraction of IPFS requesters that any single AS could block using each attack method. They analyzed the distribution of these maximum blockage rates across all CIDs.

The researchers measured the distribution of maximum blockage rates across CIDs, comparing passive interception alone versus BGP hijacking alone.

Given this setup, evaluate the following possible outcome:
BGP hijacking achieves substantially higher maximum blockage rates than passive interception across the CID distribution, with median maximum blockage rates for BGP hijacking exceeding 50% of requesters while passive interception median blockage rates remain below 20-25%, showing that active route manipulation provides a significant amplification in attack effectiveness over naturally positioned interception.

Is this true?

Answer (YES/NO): YES